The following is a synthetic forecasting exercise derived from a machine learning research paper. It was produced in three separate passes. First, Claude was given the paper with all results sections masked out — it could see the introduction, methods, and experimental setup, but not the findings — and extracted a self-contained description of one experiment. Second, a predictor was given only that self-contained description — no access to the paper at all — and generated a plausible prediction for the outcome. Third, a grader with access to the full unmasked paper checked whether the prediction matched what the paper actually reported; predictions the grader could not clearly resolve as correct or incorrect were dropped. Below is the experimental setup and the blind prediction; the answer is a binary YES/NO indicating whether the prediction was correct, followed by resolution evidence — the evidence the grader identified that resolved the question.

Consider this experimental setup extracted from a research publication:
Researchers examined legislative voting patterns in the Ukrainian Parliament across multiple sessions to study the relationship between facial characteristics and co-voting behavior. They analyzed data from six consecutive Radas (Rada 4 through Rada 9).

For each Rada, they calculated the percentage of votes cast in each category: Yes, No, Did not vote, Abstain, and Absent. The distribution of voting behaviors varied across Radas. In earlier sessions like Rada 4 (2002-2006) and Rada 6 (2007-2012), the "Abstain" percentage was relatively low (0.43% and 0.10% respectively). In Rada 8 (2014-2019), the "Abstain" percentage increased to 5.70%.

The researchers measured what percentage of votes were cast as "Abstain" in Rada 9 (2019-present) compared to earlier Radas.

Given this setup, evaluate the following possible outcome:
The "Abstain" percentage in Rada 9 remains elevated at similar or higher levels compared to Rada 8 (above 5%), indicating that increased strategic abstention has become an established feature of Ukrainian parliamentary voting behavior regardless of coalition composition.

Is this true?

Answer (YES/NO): YES